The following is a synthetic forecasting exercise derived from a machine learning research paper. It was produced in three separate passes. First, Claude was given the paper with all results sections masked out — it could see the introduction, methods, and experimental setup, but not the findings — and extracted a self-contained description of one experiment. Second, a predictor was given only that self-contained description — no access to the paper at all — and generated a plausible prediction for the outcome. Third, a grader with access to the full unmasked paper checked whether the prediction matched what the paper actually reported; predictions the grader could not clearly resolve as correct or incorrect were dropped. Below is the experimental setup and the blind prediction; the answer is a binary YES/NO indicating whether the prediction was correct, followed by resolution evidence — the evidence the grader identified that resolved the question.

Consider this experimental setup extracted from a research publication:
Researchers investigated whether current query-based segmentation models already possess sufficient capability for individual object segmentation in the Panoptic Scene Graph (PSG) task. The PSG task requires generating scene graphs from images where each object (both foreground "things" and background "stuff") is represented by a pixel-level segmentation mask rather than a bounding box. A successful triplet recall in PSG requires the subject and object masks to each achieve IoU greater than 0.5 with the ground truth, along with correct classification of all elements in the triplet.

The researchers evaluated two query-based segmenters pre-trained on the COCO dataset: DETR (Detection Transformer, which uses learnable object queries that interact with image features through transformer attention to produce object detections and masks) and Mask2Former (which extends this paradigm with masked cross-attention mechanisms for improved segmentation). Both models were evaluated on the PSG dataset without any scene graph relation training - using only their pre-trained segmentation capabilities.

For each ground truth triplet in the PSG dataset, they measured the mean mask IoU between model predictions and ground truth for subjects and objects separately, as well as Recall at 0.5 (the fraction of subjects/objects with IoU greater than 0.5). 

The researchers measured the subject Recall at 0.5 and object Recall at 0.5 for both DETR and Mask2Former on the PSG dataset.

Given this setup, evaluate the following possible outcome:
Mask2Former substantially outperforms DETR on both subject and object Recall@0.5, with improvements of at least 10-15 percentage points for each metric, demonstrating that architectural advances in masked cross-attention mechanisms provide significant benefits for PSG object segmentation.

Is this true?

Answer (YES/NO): NO